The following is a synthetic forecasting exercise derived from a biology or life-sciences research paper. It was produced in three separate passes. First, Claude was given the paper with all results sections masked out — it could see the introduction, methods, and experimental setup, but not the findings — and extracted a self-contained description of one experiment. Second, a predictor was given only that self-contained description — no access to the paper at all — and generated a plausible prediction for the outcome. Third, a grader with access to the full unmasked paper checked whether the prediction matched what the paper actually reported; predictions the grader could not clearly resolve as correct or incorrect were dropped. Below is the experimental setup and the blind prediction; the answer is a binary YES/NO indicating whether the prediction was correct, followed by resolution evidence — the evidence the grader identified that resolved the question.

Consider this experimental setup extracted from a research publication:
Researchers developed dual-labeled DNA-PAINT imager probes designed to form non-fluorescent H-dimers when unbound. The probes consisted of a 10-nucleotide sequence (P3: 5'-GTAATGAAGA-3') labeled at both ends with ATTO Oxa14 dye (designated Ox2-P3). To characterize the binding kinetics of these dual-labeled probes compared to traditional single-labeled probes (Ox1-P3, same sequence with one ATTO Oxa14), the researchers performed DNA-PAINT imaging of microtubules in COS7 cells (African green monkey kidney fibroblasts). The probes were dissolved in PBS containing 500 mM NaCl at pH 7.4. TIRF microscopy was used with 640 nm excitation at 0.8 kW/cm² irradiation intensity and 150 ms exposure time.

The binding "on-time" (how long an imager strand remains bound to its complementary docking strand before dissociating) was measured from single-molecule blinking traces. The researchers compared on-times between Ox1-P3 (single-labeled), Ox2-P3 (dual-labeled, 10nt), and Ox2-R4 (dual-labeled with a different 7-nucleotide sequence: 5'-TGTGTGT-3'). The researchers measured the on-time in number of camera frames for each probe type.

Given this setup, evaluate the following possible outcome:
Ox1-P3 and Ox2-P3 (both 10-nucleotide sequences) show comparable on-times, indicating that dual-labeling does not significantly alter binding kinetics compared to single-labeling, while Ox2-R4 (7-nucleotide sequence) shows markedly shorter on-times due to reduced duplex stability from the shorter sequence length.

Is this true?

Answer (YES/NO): YES